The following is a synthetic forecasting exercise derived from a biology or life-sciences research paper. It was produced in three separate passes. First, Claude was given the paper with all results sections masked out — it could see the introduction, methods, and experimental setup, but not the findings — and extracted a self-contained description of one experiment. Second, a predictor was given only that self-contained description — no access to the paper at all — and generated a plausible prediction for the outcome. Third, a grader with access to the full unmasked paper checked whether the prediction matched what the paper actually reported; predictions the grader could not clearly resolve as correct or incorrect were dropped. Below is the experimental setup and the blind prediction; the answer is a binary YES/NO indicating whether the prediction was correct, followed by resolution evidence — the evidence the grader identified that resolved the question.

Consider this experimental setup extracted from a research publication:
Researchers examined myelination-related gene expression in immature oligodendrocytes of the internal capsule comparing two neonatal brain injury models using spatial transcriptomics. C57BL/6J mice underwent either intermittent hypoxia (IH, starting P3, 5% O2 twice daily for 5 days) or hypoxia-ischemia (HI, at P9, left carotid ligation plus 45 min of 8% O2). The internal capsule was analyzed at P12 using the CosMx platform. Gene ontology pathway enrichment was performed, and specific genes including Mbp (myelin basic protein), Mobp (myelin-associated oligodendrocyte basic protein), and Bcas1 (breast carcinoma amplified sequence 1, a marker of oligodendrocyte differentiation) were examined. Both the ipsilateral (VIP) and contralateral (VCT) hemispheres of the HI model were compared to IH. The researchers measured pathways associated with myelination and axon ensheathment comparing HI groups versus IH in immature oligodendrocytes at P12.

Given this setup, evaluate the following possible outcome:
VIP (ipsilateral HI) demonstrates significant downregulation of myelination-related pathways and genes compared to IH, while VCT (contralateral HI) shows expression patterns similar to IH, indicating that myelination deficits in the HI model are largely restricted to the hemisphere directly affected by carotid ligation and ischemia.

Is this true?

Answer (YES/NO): NO